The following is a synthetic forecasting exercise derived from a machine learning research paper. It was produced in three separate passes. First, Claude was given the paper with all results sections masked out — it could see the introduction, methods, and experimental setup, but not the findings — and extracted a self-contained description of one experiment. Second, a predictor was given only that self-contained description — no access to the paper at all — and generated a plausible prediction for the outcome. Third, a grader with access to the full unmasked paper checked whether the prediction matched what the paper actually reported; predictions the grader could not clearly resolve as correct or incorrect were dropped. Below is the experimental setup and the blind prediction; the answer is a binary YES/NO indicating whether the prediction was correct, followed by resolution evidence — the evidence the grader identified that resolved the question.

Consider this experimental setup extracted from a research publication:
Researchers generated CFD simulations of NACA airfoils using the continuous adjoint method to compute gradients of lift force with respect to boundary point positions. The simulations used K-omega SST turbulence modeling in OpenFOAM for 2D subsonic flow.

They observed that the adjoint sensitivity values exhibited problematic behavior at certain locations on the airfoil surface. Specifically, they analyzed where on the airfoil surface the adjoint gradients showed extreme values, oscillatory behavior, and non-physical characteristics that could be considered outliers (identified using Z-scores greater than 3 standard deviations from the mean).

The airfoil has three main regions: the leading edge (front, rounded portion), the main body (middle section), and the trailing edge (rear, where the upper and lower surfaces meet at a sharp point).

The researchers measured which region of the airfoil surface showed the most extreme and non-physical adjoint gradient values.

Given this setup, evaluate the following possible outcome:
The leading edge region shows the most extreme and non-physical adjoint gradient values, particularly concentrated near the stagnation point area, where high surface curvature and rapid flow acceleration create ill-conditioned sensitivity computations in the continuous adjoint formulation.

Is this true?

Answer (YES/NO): NO